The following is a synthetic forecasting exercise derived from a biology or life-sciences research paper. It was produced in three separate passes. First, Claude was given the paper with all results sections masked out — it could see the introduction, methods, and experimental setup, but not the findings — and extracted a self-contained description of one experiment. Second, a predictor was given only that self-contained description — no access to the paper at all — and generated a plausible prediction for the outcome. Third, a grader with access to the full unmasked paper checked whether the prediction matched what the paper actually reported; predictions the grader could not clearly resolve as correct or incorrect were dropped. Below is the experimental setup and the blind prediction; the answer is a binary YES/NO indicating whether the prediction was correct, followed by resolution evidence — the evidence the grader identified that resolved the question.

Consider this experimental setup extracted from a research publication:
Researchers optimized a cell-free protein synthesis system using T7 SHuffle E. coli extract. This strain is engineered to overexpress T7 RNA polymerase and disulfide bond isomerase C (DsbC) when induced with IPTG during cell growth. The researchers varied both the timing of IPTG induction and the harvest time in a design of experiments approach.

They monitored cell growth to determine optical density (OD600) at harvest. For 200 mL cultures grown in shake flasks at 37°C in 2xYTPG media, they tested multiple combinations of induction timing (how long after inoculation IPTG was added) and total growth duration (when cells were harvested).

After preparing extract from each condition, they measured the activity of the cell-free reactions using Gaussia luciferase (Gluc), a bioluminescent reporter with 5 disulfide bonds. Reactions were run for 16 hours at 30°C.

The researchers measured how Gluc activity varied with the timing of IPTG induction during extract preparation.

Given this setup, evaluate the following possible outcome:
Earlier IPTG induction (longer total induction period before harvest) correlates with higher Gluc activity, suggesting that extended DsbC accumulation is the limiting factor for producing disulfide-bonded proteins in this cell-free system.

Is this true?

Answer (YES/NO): NO